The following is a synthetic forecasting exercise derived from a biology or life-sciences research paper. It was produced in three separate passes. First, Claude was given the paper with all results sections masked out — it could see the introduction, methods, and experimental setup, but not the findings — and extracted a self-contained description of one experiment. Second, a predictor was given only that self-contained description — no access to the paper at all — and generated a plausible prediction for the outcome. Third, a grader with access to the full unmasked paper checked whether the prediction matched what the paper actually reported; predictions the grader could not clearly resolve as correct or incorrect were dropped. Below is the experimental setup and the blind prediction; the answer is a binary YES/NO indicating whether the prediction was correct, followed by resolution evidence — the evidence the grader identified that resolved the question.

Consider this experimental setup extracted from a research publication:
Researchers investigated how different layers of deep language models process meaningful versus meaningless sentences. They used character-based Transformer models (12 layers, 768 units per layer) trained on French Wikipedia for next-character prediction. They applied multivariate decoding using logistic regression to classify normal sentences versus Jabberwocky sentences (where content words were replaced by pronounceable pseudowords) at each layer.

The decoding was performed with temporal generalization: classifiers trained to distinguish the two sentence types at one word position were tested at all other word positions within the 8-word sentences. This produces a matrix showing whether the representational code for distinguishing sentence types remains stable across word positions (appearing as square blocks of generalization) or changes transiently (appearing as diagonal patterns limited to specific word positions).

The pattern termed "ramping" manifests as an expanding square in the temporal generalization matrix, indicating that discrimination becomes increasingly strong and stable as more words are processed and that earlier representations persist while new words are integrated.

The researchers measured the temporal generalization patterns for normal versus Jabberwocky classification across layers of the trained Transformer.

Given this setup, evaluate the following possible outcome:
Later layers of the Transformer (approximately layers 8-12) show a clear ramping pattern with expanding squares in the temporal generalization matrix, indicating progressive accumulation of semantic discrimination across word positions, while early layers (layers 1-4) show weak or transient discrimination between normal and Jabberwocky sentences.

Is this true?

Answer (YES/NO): NO